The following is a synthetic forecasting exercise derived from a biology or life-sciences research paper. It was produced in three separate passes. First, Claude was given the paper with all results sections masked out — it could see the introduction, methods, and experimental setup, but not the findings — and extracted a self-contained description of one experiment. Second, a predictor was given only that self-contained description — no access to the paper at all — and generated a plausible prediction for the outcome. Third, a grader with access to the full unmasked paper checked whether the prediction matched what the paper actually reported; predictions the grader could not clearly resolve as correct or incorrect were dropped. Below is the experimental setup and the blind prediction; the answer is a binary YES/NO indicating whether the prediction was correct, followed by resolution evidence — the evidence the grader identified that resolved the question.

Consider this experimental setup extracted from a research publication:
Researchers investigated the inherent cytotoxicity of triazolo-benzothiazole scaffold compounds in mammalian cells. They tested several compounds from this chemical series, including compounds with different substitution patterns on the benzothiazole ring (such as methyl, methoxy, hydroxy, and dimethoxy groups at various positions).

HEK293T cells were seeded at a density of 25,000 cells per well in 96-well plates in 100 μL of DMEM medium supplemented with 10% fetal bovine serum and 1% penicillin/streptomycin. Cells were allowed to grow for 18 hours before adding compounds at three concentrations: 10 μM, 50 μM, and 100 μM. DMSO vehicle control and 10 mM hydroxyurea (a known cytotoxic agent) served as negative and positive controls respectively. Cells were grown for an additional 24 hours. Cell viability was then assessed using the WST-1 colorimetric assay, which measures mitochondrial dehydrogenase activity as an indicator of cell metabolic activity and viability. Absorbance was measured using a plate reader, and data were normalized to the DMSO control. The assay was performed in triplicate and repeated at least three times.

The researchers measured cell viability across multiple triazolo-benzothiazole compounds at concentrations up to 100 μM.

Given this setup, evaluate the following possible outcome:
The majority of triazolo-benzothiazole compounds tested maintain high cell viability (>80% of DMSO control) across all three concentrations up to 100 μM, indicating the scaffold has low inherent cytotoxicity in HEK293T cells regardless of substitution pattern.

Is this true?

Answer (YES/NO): NO